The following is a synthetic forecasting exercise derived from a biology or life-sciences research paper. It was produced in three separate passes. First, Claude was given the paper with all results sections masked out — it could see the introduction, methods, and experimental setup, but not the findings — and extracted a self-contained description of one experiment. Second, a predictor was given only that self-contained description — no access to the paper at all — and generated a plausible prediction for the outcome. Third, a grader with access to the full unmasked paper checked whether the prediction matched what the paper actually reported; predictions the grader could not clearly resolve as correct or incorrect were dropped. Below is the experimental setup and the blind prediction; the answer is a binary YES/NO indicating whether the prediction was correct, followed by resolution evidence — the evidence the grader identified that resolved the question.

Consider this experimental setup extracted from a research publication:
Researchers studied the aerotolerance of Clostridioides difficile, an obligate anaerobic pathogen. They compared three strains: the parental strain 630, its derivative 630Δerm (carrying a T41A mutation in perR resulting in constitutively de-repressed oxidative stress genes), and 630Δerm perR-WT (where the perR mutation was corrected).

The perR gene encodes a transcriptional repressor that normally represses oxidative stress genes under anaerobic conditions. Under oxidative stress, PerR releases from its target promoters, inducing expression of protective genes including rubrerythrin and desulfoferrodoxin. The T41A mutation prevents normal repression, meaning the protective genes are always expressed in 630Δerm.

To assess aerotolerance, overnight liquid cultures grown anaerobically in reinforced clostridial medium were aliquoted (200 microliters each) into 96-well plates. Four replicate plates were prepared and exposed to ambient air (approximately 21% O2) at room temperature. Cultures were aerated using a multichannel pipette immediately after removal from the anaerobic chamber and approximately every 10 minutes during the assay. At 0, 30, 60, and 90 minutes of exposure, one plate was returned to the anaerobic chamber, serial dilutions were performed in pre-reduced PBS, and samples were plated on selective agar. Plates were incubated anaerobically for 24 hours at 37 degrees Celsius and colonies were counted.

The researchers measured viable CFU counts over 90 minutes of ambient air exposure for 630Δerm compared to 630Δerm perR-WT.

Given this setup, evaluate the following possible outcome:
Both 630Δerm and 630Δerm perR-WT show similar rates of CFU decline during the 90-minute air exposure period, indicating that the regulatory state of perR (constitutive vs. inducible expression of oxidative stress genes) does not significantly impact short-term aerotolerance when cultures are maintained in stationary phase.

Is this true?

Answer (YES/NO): NO